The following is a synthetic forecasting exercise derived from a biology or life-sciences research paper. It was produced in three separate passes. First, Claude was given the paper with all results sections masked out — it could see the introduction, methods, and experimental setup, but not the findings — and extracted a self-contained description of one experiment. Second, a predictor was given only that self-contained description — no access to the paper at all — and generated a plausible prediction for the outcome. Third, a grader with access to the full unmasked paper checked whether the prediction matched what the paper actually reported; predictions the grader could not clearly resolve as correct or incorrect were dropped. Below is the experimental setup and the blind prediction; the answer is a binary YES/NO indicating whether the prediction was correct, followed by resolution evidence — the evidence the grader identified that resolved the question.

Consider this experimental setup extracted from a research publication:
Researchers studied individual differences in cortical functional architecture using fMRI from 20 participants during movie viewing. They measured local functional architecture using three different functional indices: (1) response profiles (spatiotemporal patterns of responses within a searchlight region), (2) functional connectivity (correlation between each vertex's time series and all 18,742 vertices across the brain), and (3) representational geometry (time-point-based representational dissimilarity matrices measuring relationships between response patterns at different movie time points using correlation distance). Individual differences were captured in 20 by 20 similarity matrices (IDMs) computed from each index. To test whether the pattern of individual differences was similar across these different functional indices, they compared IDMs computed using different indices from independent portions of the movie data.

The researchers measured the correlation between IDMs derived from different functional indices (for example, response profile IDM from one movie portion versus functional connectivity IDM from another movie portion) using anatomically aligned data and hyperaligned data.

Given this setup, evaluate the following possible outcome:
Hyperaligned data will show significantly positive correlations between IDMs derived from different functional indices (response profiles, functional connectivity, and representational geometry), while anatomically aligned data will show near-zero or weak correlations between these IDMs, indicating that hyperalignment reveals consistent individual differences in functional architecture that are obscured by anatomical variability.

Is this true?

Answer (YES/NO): NO